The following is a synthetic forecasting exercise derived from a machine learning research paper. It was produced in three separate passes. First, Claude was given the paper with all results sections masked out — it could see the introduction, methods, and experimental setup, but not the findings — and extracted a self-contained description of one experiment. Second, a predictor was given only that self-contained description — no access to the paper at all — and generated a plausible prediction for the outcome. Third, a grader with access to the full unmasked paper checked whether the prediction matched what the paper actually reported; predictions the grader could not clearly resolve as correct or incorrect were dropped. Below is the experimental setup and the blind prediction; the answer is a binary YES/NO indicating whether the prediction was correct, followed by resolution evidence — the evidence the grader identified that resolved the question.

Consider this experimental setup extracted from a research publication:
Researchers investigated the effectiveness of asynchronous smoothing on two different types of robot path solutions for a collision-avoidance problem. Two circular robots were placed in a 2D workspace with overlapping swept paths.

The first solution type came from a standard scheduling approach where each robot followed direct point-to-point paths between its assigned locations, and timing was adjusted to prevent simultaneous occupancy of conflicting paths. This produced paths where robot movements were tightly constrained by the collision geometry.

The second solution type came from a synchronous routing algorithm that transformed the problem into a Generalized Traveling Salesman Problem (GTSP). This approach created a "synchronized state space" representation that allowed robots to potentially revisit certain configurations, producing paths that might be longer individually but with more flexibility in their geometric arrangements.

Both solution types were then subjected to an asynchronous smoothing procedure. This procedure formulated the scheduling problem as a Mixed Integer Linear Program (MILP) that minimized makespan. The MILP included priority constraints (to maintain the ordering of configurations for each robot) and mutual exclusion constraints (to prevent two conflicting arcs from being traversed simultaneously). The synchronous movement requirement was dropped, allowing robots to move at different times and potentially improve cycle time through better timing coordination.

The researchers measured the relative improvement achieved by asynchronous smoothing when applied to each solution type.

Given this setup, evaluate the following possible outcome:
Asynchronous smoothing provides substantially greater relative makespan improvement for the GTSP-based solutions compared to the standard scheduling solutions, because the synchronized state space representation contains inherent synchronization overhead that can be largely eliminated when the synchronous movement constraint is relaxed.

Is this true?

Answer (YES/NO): YES